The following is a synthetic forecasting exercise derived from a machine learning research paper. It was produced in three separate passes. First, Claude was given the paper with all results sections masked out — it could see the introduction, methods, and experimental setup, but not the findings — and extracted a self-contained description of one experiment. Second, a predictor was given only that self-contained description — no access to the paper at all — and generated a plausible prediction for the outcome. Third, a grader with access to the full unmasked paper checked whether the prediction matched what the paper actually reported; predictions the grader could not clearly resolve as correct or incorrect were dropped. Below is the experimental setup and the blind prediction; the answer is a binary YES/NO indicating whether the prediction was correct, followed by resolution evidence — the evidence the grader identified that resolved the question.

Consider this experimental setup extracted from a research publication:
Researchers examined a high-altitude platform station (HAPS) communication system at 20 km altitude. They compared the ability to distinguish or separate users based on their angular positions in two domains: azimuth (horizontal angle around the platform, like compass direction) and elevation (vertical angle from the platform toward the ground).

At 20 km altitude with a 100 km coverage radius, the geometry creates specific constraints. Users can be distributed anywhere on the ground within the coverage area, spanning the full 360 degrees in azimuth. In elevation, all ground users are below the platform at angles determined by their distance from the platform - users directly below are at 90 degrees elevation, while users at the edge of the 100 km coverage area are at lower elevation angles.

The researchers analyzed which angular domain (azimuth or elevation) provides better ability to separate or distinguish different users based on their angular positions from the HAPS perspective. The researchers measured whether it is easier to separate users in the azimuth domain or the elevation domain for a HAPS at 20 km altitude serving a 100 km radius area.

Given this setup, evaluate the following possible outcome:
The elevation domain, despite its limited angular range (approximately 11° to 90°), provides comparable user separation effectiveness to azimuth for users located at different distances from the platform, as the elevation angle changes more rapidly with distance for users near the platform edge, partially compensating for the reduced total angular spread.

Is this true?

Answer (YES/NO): NO